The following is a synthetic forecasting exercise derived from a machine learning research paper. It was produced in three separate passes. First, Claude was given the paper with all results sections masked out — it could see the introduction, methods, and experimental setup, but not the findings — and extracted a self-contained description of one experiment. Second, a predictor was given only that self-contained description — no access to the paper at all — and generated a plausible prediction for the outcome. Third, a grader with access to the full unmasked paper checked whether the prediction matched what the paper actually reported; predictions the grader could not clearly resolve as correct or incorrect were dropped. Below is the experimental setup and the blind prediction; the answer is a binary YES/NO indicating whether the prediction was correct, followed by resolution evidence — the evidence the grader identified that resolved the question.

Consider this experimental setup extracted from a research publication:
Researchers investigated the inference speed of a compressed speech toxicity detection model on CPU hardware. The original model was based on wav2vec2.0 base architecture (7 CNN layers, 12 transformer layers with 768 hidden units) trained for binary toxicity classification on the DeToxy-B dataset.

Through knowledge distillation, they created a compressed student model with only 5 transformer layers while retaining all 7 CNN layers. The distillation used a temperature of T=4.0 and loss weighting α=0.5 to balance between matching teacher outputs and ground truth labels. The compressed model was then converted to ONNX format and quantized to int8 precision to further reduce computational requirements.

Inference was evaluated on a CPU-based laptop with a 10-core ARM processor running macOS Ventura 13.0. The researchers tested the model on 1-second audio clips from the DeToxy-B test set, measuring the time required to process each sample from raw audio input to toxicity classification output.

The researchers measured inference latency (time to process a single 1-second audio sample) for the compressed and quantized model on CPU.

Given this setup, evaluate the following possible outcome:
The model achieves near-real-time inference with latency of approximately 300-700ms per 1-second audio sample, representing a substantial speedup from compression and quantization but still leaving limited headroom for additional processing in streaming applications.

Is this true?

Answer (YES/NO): NO